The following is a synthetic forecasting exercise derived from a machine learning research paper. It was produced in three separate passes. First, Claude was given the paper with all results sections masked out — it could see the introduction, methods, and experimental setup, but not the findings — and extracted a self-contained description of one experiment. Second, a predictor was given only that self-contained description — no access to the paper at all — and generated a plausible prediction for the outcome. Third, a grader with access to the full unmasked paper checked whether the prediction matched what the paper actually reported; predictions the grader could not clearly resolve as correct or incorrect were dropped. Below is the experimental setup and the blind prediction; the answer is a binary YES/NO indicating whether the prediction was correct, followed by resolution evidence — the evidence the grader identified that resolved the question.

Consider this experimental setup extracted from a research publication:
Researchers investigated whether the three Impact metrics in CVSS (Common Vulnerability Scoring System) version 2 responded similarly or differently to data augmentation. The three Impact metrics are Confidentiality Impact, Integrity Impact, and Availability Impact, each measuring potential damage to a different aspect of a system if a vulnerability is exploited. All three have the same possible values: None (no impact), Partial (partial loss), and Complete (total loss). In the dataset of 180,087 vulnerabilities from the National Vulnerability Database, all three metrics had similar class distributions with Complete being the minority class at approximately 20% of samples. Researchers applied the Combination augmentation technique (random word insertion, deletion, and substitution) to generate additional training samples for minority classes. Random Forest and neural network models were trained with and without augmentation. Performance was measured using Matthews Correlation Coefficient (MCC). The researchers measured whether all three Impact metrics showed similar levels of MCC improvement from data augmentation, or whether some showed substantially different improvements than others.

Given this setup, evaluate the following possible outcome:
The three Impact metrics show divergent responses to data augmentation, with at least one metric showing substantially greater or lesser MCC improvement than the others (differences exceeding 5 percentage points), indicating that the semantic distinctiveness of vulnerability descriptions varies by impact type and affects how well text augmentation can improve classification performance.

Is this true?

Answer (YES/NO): NO